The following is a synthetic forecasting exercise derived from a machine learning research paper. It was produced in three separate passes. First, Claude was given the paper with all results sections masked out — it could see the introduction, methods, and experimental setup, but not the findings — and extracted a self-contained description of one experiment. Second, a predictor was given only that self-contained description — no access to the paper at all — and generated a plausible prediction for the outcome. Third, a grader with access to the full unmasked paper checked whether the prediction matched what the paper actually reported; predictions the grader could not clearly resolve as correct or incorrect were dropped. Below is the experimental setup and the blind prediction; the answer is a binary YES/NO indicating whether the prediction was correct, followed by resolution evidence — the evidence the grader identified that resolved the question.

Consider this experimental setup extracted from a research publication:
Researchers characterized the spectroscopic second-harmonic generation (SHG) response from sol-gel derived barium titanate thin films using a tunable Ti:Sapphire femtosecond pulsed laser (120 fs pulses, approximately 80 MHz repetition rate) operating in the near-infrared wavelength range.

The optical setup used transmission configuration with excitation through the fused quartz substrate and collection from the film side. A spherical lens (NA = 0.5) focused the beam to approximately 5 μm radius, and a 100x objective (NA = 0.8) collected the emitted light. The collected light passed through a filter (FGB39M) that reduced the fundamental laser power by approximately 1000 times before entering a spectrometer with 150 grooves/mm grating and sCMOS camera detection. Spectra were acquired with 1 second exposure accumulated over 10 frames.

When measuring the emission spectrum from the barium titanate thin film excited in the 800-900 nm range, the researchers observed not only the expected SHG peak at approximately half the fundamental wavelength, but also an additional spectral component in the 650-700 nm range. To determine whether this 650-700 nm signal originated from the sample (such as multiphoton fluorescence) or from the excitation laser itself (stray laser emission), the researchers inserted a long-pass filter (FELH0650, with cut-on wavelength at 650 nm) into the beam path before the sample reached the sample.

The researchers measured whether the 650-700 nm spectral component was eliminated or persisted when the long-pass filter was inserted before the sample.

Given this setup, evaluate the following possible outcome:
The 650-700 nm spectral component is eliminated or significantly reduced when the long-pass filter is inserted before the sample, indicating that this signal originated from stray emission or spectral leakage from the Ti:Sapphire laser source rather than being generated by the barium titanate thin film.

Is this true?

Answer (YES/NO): YES